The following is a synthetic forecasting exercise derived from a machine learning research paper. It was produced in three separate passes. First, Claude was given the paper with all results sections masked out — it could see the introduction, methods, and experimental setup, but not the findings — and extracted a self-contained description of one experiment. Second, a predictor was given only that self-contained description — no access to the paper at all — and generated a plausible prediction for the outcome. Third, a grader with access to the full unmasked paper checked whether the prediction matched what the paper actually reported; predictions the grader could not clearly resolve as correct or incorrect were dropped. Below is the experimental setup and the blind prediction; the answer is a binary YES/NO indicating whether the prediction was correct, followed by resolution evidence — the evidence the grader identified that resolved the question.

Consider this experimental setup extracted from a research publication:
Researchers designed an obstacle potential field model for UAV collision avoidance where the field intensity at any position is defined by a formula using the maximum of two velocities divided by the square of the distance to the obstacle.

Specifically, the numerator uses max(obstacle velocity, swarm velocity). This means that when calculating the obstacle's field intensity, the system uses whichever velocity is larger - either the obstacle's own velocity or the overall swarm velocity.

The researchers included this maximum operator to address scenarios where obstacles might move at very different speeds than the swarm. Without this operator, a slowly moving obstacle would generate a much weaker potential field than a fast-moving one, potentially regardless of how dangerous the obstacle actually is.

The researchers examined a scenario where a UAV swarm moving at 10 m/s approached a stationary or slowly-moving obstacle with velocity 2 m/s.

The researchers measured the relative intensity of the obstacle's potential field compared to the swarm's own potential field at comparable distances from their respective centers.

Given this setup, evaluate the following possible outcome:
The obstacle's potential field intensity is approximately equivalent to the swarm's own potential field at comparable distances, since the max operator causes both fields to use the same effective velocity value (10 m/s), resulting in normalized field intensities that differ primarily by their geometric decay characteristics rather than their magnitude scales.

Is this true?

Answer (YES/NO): YES